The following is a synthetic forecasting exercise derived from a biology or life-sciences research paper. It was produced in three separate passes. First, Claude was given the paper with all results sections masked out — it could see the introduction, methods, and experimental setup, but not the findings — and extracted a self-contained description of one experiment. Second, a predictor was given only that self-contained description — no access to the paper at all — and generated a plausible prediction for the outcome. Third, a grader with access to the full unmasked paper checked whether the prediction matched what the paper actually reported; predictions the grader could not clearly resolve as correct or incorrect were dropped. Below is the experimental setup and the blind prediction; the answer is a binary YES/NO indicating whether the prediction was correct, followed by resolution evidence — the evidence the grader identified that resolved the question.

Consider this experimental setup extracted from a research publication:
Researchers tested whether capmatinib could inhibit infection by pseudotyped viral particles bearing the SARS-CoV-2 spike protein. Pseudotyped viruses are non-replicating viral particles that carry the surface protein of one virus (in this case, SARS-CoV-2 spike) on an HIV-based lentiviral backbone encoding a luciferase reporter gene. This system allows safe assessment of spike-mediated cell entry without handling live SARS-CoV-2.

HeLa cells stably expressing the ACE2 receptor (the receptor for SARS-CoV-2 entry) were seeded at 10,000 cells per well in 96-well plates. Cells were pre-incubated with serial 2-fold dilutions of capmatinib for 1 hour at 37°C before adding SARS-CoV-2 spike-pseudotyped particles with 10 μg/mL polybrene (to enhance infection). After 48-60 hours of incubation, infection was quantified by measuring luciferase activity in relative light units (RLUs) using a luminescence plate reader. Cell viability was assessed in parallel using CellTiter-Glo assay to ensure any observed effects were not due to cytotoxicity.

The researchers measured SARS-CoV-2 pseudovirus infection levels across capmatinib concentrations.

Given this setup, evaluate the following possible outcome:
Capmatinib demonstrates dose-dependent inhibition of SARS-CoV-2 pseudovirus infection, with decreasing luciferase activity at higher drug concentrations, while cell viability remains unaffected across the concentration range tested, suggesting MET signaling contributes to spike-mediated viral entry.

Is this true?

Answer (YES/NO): NO